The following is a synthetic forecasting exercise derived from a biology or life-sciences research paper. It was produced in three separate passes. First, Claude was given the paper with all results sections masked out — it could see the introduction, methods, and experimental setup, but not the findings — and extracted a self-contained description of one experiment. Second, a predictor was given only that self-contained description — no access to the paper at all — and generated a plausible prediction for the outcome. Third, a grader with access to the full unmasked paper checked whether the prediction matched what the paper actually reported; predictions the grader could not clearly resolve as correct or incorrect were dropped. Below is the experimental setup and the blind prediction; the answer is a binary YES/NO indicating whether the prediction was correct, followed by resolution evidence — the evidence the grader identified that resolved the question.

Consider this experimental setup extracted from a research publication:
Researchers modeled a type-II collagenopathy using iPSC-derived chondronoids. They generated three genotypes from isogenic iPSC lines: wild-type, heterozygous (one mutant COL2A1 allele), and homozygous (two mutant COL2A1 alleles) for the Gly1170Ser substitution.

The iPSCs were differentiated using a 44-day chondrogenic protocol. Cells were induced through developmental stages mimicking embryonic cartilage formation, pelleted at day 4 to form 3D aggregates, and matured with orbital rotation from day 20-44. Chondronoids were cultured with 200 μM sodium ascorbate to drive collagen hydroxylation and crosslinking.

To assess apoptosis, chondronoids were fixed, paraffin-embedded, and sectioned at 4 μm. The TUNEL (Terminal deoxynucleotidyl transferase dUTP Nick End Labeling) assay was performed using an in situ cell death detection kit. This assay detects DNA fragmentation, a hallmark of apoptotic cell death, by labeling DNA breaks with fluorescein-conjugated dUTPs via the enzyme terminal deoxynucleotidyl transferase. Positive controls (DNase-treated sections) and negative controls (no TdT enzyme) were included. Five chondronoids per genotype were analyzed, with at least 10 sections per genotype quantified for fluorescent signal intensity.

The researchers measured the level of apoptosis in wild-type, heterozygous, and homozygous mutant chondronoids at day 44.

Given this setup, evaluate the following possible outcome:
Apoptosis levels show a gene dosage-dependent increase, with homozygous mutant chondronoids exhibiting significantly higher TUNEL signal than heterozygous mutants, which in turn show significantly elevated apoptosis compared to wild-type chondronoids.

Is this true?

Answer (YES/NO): NO